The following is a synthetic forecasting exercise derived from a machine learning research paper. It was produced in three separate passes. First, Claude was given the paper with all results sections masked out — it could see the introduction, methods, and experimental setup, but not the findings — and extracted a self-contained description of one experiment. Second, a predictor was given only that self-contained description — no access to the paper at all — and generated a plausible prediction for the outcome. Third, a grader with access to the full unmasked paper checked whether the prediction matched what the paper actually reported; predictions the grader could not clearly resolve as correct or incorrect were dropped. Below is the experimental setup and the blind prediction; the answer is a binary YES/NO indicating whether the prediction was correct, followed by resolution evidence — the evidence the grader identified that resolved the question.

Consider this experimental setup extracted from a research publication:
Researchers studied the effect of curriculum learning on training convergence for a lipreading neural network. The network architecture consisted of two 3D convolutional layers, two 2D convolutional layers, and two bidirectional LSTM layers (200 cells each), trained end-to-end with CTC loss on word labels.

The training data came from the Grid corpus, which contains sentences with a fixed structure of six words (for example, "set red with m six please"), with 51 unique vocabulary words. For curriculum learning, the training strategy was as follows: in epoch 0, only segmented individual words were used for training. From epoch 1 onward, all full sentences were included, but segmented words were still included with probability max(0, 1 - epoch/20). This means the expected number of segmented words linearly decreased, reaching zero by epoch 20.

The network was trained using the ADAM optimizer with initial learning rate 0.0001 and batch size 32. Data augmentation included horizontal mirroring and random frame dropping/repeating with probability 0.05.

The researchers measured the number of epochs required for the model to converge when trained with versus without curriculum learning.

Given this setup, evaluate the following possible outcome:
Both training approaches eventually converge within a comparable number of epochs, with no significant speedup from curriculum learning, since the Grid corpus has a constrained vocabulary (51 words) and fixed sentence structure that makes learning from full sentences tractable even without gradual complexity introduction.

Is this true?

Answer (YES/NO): NO